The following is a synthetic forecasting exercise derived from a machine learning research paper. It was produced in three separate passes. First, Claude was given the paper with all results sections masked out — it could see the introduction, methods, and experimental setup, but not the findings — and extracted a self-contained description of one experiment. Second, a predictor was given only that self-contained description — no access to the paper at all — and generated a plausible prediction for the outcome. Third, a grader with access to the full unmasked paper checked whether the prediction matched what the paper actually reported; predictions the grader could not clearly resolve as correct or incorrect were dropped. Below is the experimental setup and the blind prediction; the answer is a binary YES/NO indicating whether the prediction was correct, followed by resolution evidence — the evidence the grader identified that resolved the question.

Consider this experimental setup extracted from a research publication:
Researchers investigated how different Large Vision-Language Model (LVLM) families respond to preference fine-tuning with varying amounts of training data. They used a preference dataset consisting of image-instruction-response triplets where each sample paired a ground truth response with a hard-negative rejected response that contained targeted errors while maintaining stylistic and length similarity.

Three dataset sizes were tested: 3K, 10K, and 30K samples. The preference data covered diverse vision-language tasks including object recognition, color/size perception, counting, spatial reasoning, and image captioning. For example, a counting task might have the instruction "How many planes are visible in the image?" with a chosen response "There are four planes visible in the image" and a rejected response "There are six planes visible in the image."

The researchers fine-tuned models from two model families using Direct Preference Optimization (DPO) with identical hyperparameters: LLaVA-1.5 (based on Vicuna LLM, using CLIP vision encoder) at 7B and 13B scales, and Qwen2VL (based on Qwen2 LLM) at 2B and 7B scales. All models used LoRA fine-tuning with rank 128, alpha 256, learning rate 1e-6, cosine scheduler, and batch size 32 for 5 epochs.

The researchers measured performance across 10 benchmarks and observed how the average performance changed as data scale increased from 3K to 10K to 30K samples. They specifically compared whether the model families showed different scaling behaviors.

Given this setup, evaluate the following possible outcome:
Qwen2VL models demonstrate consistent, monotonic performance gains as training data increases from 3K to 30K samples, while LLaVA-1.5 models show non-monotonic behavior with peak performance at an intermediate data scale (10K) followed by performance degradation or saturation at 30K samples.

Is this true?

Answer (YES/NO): NO